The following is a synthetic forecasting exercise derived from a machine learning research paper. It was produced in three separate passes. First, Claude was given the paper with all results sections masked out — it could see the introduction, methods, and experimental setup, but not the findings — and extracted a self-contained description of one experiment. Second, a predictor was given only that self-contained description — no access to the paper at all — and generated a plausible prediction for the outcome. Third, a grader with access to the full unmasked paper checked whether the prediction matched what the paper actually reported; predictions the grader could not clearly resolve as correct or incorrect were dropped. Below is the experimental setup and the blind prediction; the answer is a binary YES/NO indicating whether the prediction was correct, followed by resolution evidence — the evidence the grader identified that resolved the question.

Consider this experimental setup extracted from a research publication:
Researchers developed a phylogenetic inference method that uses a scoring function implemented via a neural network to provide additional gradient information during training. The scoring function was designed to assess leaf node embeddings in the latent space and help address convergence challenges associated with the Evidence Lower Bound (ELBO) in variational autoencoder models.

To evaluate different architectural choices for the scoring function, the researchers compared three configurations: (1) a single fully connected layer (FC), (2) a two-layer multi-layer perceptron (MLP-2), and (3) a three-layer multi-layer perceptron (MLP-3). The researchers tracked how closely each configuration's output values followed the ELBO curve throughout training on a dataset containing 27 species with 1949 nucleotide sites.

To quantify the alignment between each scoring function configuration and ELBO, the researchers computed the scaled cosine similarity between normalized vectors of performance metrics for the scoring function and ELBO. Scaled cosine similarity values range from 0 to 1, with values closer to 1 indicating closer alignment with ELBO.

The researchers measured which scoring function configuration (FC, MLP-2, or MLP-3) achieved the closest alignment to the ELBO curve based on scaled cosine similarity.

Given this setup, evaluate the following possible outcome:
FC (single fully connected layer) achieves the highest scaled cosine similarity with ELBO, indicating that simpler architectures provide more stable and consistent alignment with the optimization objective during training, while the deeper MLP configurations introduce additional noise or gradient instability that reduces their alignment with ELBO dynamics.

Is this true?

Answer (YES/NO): YES